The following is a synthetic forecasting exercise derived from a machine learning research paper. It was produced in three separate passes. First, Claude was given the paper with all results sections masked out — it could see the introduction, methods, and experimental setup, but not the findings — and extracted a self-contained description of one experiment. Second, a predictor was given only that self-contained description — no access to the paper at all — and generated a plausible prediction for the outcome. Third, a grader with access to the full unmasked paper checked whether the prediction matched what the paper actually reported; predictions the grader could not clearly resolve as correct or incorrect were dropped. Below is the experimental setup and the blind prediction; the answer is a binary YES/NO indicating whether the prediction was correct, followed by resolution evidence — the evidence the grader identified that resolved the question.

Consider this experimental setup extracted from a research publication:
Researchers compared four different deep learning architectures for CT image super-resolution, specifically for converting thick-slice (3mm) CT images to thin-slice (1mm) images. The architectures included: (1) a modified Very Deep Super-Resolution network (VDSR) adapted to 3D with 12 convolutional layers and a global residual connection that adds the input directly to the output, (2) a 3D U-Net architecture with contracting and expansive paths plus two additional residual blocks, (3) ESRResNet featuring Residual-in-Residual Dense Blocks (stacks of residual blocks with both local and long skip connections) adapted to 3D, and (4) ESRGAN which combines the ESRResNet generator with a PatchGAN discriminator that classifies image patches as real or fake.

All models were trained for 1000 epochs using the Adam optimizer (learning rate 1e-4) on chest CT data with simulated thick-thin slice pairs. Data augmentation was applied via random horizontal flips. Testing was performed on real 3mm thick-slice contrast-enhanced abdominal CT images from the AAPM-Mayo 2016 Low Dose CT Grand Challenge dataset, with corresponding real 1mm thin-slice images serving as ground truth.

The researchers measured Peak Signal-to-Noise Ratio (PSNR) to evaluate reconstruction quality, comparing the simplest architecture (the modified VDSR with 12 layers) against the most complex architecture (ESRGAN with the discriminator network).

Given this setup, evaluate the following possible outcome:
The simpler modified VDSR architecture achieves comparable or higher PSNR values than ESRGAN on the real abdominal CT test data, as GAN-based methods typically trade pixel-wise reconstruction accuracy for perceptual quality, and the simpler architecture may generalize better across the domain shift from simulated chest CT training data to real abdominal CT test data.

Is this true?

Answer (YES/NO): NO